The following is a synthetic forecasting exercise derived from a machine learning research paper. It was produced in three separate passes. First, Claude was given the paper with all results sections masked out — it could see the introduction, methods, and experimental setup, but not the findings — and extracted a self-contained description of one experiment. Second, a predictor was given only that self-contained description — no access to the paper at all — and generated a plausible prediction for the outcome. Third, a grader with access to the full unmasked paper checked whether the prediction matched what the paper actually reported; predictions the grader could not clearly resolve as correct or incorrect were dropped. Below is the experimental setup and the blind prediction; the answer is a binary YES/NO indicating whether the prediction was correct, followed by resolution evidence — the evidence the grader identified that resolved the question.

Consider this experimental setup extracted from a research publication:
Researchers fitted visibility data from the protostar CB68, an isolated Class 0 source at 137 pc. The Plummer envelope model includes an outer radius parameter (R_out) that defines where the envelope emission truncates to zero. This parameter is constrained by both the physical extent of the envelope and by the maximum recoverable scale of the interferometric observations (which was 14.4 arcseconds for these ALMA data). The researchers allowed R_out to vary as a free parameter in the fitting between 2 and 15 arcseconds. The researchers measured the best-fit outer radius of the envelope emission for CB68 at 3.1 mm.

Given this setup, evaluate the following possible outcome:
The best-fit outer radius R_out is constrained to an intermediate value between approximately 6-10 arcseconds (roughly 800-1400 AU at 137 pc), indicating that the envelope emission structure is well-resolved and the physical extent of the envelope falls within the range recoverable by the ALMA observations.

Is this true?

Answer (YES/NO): YES